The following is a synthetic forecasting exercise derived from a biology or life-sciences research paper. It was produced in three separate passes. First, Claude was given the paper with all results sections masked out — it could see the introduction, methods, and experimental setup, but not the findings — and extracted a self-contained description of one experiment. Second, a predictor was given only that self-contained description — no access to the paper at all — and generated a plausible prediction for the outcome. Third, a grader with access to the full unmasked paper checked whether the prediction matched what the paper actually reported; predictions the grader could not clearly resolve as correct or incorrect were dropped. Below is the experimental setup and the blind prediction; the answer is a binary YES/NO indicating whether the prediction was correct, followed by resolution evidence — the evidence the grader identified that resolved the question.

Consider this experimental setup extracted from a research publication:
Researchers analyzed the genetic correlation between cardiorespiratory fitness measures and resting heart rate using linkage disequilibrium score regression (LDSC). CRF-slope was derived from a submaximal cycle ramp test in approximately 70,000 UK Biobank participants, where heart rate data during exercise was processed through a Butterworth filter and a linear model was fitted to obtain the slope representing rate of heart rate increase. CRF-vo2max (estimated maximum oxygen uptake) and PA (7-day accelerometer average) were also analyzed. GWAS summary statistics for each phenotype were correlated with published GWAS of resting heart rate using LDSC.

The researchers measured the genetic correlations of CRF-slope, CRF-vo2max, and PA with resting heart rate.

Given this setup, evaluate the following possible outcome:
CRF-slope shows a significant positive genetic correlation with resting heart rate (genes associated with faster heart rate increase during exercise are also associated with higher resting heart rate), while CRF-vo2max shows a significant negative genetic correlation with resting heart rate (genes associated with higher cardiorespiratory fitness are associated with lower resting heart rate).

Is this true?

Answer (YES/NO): NO